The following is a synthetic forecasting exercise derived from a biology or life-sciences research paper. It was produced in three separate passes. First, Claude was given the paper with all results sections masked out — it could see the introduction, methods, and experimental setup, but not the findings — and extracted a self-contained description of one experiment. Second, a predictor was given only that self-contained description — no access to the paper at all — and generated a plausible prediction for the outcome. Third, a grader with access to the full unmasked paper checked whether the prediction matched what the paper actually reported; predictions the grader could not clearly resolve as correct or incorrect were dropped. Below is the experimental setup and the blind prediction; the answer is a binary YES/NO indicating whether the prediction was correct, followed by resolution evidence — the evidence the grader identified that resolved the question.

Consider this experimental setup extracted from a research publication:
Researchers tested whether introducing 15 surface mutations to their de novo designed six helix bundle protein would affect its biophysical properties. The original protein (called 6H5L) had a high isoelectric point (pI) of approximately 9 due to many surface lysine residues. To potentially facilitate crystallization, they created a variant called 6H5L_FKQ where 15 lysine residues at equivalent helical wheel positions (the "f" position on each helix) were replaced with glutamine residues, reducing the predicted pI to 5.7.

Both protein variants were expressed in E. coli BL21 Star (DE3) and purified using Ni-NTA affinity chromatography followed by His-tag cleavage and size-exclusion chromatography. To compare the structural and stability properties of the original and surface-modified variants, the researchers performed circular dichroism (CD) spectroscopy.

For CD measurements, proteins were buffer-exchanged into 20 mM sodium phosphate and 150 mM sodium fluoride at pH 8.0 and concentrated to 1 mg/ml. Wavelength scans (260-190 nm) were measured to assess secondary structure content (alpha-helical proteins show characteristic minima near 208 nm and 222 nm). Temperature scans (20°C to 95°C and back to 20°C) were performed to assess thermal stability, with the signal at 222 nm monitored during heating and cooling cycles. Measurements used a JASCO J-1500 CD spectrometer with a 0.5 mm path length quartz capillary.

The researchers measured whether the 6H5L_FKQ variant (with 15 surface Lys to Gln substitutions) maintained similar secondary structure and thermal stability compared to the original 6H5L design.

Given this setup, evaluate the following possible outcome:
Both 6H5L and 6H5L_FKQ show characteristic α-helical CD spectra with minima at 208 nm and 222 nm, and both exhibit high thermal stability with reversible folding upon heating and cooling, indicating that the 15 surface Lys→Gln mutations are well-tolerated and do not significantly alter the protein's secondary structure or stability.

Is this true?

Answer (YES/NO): YES